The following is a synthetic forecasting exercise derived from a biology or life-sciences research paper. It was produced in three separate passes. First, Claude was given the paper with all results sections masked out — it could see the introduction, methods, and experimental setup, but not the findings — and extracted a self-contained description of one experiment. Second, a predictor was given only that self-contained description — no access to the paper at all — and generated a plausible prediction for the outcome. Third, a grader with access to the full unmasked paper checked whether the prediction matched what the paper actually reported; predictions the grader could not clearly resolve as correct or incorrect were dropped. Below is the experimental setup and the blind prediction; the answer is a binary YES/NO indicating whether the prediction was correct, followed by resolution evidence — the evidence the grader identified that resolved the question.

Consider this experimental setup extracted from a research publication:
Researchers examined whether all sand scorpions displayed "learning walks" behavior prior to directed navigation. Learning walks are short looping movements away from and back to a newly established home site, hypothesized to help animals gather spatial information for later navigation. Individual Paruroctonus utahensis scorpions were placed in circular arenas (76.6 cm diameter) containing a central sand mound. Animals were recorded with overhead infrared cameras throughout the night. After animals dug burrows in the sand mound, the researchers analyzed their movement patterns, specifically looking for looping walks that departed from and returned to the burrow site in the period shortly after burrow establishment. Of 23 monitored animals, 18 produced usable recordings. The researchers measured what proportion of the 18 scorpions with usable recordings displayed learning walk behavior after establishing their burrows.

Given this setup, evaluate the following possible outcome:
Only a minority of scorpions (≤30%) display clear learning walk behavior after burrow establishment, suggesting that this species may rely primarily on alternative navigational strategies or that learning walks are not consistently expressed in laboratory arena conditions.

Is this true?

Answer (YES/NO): NO